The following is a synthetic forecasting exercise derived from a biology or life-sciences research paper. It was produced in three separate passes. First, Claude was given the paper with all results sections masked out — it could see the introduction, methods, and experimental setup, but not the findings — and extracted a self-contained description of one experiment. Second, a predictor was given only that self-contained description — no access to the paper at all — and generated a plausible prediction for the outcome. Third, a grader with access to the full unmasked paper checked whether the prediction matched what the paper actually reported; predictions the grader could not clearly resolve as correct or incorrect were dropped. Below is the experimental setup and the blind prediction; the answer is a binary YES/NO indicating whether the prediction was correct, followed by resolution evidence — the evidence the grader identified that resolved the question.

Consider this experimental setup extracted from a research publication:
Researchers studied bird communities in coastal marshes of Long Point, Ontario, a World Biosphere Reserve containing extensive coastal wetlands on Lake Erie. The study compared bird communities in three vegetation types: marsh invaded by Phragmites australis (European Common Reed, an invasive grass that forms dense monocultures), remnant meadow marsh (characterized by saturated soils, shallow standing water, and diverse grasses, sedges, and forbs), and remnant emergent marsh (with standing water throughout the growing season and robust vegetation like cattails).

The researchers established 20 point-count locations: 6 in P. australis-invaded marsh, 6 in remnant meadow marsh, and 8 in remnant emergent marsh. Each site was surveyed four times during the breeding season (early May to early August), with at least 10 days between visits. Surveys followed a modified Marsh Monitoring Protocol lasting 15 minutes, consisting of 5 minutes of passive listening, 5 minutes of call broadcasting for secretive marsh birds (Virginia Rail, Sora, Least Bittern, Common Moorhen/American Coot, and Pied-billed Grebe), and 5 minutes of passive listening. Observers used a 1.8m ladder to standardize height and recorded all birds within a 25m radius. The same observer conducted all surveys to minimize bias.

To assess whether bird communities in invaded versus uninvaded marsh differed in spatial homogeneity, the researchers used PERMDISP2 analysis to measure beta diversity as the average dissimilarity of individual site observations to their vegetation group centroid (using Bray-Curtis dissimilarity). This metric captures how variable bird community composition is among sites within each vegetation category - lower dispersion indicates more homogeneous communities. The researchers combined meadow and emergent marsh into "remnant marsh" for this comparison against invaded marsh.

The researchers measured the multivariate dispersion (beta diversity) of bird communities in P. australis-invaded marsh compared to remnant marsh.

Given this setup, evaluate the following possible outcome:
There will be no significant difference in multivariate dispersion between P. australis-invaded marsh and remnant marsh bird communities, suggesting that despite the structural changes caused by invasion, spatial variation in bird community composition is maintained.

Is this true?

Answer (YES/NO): NO